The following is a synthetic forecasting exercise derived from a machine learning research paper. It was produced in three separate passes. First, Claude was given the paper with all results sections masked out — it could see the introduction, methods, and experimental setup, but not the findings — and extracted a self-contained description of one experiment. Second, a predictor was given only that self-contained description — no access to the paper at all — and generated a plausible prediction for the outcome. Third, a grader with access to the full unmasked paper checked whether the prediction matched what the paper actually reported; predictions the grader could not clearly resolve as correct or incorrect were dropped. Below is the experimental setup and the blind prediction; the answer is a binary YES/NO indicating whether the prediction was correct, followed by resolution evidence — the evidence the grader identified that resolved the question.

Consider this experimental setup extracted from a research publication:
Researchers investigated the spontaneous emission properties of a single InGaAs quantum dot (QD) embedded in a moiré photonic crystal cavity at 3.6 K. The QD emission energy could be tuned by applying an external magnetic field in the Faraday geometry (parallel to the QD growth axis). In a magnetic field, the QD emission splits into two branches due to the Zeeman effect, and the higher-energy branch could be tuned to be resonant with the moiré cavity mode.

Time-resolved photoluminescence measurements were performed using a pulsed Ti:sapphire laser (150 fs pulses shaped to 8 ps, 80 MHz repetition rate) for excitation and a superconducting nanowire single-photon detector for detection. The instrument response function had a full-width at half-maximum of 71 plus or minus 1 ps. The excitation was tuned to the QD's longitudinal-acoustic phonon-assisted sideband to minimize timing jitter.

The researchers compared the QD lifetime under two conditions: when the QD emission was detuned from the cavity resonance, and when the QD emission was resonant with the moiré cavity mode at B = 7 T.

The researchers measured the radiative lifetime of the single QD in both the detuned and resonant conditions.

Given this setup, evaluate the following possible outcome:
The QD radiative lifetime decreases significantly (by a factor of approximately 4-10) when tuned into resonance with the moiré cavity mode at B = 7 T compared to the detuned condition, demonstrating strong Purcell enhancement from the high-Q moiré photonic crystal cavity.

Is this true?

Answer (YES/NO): NO